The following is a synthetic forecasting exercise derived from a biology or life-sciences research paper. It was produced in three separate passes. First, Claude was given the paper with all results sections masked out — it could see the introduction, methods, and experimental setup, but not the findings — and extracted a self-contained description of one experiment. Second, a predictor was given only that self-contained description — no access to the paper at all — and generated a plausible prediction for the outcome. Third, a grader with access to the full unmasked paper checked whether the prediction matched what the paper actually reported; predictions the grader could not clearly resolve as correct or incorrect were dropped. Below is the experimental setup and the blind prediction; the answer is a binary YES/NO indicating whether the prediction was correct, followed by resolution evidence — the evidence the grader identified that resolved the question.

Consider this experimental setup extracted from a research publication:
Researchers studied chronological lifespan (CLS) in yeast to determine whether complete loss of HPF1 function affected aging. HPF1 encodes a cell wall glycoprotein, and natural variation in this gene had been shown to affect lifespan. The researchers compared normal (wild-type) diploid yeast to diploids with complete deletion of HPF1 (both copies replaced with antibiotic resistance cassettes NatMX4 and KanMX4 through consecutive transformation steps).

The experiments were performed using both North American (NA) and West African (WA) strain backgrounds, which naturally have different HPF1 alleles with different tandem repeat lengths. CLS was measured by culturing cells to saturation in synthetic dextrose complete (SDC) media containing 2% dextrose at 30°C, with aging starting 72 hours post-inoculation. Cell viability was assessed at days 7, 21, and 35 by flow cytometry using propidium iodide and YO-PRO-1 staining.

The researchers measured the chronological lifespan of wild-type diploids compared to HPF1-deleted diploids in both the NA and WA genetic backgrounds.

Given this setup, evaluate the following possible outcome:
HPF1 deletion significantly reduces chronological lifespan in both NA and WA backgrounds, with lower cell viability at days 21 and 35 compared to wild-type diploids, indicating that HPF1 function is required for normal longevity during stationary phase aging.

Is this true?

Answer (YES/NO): NO